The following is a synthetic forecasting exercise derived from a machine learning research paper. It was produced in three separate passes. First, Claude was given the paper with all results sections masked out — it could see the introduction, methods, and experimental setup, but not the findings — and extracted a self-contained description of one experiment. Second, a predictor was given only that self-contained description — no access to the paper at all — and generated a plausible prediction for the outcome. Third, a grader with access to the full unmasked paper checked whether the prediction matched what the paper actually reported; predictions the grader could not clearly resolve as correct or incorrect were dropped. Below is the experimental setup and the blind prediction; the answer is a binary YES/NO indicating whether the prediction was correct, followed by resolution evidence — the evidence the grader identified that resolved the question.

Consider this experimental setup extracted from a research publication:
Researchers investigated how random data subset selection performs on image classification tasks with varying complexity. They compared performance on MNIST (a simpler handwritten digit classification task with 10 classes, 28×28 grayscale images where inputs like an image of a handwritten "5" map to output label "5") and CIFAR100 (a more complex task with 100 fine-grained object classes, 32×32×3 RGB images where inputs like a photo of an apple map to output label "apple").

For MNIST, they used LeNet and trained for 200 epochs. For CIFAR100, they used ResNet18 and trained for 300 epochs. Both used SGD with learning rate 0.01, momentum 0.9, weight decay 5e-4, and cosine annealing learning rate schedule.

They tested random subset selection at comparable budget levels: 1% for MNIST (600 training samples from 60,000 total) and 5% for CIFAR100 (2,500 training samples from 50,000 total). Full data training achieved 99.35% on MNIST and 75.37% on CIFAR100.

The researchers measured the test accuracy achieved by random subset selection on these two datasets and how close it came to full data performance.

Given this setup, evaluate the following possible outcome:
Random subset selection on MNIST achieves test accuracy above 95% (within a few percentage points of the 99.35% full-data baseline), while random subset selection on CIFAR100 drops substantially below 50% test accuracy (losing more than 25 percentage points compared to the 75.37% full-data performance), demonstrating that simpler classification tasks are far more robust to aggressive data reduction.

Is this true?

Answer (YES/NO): NO